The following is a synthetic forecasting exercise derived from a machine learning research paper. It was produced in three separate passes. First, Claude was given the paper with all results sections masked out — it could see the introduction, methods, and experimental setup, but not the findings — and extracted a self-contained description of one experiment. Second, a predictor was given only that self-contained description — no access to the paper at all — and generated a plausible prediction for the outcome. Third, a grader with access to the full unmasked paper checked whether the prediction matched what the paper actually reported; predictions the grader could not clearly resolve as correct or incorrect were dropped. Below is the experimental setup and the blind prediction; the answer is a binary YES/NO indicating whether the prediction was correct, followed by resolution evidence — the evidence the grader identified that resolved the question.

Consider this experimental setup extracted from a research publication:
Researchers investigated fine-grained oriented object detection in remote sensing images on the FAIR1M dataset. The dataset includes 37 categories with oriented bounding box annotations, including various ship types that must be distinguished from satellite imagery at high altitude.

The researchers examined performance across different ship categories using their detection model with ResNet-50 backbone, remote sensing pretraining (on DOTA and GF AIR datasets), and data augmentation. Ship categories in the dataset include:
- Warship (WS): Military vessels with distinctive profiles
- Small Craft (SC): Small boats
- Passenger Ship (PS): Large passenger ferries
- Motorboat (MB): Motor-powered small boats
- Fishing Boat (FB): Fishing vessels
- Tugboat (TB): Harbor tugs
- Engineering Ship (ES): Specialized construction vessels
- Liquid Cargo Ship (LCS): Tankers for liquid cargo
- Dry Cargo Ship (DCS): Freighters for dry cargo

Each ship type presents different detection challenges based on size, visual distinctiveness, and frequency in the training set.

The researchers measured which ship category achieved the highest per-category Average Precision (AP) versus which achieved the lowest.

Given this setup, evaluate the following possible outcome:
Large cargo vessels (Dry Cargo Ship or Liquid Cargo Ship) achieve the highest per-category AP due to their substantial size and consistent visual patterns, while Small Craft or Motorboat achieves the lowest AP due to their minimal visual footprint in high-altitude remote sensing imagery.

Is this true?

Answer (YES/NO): NO